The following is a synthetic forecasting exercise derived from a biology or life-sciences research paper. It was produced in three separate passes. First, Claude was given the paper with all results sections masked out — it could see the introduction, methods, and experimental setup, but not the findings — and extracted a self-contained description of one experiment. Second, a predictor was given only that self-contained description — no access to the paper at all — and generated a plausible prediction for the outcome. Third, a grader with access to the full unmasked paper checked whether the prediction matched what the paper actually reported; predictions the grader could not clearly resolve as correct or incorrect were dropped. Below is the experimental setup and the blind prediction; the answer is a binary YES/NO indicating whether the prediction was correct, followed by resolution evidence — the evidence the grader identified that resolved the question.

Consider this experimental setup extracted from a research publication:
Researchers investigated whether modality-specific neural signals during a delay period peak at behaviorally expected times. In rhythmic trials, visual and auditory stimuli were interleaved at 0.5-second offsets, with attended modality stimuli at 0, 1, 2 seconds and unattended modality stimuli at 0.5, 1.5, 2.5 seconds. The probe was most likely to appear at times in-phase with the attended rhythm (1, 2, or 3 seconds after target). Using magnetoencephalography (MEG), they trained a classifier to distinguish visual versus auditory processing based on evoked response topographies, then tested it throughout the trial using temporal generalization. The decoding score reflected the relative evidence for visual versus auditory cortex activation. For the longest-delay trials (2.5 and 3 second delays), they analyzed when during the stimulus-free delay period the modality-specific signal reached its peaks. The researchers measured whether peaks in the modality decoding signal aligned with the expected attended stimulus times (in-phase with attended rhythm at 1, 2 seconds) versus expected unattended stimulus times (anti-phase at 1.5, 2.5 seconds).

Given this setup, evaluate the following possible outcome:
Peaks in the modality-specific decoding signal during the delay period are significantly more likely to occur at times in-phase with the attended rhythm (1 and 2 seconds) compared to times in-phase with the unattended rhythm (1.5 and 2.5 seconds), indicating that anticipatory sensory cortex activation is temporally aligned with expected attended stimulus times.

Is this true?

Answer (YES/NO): YES